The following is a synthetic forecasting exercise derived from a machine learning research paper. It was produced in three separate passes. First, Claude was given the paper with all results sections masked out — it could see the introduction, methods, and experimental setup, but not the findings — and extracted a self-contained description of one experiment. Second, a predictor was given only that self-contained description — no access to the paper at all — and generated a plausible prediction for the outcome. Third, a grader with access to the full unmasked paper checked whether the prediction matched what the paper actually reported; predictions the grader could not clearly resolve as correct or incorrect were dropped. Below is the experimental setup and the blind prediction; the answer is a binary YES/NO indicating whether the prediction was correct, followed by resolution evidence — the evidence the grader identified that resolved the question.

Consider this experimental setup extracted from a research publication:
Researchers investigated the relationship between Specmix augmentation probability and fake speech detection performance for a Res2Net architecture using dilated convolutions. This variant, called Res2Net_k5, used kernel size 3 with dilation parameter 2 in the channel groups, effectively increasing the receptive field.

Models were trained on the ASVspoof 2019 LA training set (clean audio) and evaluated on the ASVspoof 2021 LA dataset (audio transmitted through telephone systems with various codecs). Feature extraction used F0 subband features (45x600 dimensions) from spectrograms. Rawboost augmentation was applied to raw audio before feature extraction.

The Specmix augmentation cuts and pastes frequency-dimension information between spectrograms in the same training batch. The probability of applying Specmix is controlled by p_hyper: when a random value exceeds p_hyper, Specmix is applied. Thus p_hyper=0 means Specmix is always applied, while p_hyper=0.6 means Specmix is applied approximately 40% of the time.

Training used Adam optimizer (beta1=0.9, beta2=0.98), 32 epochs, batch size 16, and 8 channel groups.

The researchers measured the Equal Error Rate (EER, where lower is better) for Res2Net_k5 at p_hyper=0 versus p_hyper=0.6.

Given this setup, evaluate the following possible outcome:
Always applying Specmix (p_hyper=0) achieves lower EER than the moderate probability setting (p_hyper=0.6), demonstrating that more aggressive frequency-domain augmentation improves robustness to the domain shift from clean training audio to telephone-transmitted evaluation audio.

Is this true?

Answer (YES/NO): NO